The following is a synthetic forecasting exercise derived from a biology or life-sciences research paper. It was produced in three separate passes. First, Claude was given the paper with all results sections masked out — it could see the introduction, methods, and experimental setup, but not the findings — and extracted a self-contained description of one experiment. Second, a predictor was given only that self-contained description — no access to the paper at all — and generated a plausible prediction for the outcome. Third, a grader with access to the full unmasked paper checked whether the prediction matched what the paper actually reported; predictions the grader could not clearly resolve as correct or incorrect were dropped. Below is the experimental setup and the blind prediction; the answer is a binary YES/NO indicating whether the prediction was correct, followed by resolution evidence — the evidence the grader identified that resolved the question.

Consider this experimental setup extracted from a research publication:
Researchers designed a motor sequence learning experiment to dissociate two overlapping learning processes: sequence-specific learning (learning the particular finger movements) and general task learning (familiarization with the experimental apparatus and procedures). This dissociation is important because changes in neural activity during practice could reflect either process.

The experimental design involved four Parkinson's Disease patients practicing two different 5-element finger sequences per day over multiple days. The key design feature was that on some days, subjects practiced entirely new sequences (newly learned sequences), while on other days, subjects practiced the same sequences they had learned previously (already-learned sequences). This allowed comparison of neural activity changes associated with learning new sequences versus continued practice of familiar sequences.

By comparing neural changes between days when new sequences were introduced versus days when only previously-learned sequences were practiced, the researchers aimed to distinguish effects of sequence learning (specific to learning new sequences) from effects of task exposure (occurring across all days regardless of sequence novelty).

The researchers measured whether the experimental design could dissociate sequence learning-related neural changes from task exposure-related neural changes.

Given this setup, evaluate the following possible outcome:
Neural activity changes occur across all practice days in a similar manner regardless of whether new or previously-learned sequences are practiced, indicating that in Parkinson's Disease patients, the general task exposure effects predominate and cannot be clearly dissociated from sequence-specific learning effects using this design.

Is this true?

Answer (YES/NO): NO